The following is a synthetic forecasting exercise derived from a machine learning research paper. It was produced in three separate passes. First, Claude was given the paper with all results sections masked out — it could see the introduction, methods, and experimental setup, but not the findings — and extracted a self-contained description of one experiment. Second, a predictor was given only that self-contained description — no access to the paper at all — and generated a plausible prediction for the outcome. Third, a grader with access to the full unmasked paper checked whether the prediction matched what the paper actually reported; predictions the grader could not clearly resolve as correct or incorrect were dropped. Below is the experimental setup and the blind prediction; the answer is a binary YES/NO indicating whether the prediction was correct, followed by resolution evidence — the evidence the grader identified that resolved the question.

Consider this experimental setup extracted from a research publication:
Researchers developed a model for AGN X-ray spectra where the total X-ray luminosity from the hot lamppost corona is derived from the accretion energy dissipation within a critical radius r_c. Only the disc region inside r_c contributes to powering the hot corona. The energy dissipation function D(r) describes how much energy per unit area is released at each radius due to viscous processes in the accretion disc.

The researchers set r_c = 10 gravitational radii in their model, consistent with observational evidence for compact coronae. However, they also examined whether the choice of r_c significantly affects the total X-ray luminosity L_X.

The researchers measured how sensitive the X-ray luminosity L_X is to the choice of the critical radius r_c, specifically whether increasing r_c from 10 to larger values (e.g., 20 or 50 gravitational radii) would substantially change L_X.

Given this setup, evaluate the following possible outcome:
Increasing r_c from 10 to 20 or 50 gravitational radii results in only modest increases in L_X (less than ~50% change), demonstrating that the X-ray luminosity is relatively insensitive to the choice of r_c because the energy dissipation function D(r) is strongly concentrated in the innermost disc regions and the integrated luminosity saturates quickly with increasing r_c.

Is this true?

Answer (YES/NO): YES